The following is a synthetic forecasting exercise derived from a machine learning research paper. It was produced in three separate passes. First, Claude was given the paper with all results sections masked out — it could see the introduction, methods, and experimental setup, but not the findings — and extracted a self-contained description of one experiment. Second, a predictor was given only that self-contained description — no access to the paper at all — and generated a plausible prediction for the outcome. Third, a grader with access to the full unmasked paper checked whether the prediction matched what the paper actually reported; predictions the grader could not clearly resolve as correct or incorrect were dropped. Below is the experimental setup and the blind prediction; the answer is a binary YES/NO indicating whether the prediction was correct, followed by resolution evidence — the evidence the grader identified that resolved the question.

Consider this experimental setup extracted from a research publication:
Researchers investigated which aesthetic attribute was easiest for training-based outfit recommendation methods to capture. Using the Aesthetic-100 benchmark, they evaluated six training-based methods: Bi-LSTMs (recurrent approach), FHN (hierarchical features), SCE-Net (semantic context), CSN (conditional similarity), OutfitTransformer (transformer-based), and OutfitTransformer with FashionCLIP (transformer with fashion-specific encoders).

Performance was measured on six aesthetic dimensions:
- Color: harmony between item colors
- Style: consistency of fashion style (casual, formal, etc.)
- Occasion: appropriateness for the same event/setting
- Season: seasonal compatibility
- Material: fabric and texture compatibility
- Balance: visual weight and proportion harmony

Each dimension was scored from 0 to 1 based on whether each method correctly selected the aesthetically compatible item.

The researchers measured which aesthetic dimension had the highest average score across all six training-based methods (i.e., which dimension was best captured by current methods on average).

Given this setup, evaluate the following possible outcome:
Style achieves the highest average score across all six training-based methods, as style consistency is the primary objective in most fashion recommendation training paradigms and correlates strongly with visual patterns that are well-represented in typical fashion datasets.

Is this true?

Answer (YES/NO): NO